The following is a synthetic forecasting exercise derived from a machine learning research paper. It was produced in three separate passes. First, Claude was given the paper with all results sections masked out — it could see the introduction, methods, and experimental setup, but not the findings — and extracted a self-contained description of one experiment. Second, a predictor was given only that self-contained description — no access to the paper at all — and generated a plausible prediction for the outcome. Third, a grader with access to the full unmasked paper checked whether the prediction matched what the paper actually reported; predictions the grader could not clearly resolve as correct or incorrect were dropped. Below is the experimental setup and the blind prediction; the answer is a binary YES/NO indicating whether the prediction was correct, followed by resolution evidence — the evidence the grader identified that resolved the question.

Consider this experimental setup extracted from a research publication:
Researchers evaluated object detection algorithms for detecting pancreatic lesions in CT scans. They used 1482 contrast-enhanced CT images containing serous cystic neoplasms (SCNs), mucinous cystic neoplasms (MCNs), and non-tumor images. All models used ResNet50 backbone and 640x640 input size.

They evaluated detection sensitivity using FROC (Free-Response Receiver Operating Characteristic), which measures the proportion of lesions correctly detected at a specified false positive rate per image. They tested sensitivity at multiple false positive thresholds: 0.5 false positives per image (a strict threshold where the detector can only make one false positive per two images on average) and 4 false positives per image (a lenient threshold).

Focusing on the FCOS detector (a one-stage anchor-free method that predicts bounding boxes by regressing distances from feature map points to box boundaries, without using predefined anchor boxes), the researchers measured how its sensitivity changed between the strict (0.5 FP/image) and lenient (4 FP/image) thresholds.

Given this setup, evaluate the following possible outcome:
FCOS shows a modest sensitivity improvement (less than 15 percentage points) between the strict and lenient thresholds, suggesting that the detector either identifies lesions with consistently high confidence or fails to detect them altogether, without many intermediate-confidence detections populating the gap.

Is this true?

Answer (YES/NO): YES